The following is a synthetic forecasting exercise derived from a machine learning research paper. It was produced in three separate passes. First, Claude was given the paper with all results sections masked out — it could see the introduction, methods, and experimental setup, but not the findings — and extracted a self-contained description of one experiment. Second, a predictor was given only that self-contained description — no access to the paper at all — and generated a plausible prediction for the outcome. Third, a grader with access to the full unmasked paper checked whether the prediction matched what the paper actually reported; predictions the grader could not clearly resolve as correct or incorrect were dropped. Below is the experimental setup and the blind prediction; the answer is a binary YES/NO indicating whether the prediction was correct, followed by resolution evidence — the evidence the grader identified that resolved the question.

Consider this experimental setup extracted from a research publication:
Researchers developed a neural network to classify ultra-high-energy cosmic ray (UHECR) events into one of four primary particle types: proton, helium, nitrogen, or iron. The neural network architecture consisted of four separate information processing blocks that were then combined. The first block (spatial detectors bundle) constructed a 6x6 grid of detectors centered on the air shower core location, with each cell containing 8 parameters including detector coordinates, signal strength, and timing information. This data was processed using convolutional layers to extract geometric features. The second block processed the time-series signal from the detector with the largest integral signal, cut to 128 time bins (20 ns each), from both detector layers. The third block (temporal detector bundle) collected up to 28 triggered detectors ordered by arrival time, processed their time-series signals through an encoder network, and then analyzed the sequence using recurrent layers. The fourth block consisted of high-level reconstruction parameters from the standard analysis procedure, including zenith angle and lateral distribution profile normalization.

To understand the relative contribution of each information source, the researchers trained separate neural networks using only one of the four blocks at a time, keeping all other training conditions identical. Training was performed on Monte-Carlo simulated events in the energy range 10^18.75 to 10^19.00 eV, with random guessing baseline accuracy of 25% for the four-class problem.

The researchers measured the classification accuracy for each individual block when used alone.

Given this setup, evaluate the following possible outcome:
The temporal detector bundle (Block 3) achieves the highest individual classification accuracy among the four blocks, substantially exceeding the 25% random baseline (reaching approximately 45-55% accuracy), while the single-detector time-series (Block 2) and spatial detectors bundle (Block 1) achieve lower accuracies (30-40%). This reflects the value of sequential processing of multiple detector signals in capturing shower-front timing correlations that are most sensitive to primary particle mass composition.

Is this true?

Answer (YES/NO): NO